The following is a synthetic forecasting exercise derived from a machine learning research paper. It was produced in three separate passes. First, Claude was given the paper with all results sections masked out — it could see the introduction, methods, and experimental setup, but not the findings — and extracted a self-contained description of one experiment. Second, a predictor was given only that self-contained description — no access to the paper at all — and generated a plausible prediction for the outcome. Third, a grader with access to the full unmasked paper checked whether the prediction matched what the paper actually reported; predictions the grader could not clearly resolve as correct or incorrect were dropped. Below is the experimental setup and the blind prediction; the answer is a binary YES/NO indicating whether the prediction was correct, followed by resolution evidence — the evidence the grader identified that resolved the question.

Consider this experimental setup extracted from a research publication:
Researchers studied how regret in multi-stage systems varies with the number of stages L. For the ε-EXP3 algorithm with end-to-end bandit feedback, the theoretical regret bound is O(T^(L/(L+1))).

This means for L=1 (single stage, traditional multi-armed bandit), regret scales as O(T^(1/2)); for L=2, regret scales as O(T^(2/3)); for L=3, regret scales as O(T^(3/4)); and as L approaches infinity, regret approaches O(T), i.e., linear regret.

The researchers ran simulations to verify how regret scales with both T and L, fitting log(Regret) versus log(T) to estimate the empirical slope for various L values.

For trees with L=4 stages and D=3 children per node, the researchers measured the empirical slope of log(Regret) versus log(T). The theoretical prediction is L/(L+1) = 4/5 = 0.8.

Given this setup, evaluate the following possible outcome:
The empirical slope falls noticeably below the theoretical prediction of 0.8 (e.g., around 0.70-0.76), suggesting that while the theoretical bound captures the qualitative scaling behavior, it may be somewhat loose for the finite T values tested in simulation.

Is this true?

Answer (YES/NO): NO